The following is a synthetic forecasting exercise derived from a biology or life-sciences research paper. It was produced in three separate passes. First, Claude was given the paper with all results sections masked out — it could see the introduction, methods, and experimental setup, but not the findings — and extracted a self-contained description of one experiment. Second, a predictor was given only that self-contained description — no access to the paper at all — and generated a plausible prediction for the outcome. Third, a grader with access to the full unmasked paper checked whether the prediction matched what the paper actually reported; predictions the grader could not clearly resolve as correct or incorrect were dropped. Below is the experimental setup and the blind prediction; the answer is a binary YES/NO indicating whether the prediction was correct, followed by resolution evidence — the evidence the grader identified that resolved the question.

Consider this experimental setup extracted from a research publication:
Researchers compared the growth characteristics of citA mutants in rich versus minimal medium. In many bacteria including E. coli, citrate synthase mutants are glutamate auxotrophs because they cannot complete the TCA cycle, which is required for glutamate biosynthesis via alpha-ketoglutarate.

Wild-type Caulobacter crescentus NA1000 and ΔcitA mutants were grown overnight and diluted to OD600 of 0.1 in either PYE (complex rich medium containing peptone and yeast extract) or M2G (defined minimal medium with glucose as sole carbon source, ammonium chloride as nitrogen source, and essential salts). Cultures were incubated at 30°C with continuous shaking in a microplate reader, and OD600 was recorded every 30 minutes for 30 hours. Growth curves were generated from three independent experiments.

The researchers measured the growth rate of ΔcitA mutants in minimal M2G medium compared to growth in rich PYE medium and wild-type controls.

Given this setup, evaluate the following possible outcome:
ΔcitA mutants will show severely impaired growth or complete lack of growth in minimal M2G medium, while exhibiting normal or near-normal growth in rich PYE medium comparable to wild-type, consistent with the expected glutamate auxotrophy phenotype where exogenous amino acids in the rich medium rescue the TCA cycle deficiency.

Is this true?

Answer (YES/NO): NO